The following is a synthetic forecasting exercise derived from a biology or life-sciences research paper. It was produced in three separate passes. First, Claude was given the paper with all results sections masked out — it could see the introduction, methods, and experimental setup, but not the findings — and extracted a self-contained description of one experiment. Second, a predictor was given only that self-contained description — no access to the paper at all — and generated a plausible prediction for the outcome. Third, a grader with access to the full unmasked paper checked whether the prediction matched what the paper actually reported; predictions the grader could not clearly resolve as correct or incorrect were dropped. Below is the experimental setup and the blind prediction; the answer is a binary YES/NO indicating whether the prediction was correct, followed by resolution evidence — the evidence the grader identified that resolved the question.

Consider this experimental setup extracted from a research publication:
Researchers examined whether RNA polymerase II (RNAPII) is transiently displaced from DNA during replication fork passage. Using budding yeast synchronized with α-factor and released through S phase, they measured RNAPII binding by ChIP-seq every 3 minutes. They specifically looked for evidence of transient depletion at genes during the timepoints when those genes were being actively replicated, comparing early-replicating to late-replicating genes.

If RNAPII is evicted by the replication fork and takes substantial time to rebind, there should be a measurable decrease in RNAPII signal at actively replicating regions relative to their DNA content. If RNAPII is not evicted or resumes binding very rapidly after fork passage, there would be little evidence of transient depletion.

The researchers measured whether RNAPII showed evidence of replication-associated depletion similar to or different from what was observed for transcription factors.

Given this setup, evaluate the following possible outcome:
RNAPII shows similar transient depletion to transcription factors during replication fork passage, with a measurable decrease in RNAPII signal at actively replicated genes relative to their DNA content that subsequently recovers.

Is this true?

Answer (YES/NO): NO